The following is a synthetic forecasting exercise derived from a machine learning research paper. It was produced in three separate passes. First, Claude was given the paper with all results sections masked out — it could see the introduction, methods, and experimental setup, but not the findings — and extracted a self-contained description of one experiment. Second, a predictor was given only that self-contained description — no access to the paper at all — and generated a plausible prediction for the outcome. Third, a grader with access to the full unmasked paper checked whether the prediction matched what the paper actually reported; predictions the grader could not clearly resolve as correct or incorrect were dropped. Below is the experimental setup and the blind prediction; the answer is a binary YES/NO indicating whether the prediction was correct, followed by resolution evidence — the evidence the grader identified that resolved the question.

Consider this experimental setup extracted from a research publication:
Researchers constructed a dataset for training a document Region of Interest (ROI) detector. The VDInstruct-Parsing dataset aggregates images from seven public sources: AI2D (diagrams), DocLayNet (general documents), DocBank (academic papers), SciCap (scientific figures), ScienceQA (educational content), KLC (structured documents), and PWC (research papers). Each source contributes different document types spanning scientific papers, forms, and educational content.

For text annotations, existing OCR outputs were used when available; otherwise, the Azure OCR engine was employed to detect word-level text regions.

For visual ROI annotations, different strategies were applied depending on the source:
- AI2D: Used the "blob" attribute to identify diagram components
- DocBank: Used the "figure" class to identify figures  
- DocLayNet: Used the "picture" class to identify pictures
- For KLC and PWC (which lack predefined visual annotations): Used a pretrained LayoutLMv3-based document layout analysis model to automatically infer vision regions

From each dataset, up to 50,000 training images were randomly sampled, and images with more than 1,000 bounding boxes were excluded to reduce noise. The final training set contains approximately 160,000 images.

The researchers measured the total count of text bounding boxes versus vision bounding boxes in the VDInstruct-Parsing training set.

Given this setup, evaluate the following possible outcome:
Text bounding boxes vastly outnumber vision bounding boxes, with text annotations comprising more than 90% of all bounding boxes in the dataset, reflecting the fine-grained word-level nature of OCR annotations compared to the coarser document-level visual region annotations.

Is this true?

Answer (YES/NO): YES